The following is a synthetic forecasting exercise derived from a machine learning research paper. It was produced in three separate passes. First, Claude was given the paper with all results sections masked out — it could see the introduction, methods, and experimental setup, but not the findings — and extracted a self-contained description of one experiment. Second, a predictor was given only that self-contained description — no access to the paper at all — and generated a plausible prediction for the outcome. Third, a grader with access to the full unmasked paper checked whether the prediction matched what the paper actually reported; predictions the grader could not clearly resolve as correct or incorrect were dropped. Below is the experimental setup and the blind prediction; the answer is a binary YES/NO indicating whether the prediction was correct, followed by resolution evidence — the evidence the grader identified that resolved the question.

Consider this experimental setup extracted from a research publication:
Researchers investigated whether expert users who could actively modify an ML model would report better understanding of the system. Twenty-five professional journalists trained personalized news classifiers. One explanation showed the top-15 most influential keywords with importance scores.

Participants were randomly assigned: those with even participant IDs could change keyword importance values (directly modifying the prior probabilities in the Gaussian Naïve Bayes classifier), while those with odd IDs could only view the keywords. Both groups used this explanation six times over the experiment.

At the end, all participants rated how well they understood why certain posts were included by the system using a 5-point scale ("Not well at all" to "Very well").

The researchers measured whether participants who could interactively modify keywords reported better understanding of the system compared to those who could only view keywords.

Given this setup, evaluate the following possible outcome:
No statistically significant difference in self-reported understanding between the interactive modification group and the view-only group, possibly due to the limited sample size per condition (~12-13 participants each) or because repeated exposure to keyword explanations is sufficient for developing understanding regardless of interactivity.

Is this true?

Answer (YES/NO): YES